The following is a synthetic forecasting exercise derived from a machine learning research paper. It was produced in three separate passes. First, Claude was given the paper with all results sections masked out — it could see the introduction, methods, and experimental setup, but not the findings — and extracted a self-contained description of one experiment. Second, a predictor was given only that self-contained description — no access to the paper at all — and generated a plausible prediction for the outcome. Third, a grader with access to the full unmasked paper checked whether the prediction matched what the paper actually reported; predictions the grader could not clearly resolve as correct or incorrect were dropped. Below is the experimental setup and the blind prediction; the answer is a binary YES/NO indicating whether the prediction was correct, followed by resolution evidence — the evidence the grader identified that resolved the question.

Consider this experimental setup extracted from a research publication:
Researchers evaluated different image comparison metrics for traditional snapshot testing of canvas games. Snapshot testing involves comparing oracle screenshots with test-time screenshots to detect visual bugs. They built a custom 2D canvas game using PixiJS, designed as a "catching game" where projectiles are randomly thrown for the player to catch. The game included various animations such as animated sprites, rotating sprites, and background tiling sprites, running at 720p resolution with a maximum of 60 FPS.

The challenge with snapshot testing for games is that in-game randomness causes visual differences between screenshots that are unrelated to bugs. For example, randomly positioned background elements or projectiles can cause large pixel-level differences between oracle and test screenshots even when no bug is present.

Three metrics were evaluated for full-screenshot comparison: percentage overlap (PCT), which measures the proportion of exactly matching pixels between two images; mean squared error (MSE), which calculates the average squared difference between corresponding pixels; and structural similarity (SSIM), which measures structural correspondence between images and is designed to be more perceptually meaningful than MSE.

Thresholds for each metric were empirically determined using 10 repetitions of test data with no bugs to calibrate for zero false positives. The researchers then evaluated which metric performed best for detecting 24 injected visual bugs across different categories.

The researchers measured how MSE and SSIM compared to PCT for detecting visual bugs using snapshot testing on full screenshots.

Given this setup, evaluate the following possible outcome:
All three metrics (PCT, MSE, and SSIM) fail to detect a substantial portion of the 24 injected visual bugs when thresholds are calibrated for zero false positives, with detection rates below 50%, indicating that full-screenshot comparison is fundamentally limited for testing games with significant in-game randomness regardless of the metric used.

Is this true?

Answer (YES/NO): YES